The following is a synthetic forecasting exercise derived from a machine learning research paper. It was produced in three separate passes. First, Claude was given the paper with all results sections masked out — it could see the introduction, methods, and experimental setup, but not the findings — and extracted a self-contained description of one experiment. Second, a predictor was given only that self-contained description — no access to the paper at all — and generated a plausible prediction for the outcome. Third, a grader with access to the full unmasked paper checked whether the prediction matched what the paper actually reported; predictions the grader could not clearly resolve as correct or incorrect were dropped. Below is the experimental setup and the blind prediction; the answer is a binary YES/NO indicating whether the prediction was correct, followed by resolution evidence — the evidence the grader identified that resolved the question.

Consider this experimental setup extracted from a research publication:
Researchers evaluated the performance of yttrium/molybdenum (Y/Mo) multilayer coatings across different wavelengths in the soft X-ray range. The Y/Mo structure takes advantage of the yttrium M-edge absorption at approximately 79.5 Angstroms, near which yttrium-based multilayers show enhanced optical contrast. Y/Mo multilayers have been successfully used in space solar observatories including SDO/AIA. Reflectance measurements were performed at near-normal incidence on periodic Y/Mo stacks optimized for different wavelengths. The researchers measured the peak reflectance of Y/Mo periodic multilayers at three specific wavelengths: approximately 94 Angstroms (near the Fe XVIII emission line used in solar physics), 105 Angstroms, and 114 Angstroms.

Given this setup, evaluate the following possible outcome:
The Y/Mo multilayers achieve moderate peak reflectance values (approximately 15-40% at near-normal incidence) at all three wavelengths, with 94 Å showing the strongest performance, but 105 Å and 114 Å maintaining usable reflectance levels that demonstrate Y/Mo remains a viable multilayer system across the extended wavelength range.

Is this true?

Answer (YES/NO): NO